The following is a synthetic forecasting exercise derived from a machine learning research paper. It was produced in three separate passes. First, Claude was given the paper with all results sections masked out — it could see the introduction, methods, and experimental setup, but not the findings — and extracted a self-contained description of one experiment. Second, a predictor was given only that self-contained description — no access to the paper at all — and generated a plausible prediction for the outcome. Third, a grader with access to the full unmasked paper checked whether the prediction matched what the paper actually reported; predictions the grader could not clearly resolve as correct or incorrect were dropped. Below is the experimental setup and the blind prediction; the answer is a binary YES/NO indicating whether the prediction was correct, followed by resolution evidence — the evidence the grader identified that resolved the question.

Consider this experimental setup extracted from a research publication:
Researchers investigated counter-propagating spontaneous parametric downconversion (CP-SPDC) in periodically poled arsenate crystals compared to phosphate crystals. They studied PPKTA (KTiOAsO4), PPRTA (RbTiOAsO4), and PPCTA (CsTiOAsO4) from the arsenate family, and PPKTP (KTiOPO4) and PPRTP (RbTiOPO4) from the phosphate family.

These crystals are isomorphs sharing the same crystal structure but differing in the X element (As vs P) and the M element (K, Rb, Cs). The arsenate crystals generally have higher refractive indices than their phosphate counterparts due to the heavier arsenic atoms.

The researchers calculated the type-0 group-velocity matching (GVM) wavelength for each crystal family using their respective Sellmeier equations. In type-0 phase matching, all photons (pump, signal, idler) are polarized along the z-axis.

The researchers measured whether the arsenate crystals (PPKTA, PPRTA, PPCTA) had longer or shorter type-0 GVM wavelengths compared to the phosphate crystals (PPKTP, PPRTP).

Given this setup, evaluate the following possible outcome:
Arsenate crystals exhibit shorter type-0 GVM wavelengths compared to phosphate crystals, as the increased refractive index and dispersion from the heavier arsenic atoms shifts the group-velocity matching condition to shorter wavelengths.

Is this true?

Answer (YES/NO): NO